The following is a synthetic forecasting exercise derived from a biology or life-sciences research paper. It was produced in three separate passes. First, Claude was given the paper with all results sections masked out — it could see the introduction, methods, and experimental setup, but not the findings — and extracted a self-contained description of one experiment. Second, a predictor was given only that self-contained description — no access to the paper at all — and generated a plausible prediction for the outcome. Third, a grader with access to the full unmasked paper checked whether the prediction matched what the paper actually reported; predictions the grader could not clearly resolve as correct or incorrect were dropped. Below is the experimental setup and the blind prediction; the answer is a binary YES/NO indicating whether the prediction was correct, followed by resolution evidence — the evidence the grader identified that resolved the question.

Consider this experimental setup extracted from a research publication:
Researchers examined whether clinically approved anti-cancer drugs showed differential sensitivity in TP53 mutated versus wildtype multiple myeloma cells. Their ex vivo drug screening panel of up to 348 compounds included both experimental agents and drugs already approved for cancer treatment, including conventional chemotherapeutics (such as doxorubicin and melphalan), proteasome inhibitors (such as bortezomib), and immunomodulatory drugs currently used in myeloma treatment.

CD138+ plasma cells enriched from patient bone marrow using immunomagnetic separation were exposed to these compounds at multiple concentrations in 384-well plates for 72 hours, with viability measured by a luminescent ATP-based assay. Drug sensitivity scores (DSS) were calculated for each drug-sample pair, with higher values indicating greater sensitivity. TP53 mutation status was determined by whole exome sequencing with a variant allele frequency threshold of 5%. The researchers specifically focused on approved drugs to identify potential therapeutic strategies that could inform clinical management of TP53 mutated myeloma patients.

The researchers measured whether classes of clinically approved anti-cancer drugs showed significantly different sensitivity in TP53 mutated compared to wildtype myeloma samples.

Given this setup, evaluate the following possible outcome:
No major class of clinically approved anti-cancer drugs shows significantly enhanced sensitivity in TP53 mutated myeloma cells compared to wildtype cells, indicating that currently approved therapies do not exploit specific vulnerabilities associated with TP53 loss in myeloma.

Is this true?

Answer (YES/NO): NO